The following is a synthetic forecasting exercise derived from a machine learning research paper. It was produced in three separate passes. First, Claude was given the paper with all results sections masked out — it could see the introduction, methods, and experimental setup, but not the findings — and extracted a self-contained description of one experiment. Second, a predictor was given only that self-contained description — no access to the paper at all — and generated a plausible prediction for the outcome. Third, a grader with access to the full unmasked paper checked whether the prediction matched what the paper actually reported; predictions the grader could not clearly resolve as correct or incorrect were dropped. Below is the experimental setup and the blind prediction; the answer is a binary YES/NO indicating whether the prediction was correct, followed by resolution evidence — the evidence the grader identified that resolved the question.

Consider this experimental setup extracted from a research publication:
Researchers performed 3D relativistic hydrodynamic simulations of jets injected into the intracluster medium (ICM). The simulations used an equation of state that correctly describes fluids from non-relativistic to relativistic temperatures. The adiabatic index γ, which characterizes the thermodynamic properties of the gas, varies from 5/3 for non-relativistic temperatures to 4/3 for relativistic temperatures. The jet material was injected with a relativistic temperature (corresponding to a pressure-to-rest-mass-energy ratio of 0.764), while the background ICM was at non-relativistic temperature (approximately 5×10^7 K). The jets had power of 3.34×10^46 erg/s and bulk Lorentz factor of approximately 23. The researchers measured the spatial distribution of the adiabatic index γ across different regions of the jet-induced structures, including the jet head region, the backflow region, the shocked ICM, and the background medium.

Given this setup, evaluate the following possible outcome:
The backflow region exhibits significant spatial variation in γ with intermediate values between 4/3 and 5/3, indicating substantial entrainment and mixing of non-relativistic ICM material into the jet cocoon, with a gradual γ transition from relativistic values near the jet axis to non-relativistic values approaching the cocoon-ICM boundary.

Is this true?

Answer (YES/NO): YES